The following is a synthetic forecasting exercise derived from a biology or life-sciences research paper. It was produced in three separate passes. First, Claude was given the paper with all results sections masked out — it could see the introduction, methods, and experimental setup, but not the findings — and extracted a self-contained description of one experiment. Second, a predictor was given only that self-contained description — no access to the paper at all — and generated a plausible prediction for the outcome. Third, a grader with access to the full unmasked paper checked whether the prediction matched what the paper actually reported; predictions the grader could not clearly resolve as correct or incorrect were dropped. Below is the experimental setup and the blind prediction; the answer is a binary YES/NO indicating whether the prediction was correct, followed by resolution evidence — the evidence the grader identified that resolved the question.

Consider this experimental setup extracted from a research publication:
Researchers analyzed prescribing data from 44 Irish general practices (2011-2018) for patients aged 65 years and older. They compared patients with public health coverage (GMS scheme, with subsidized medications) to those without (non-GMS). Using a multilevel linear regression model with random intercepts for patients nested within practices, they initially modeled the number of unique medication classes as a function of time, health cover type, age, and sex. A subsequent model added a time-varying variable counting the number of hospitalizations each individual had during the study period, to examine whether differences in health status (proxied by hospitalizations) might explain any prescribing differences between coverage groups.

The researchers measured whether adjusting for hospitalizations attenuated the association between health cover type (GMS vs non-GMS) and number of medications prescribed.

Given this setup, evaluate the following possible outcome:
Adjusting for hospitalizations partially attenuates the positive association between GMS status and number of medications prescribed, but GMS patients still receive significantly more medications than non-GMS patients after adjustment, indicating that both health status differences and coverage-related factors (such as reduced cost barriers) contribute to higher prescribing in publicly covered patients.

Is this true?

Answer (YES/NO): NO